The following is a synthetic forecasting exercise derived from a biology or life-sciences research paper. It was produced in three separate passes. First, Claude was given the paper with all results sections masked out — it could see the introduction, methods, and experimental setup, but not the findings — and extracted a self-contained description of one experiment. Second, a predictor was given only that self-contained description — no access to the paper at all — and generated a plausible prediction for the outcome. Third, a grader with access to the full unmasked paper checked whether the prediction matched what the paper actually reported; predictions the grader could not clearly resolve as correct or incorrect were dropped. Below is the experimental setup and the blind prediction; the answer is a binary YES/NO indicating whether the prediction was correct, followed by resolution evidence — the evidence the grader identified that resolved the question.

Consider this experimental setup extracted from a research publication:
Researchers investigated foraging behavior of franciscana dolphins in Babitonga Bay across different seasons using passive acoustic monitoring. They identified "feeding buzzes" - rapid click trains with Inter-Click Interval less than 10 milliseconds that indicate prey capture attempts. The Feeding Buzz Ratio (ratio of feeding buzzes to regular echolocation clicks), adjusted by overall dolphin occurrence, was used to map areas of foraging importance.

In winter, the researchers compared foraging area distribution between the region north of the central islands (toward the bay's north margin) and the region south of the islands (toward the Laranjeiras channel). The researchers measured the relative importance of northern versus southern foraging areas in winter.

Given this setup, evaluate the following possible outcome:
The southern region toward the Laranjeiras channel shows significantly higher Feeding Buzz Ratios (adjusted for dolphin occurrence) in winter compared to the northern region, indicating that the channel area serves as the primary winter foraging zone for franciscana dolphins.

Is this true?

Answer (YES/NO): NO